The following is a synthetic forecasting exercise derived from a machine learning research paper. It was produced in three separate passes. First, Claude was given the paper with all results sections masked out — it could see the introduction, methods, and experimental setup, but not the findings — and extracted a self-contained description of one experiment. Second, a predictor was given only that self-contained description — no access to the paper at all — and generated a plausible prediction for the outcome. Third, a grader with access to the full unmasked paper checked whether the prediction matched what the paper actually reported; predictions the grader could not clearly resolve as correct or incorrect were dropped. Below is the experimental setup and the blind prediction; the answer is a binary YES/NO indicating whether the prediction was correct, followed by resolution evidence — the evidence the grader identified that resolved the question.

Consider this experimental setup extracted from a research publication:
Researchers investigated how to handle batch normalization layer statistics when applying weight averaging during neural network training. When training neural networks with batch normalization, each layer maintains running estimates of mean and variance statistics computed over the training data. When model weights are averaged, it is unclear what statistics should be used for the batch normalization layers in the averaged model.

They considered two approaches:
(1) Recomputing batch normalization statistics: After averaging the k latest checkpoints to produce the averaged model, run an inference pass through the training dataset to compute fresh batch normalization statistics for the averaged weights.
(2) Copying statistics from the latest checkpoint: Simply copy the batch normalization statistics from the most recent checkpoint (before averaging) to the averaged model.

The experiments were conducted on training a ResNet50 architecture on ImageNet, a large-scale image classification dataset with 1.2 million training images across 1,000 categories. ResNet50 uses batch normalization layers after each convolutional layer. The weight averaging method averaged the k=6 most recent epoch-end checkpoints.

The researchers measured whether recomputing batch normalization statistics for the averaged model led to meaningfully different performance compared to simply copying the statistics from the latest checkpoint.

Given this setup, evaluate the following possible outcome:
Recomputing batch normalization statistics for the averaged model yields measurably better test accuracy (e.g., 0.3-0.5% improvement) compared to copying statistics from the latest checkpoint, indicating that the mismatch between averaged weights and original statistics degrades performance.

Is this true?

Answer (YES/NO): NO